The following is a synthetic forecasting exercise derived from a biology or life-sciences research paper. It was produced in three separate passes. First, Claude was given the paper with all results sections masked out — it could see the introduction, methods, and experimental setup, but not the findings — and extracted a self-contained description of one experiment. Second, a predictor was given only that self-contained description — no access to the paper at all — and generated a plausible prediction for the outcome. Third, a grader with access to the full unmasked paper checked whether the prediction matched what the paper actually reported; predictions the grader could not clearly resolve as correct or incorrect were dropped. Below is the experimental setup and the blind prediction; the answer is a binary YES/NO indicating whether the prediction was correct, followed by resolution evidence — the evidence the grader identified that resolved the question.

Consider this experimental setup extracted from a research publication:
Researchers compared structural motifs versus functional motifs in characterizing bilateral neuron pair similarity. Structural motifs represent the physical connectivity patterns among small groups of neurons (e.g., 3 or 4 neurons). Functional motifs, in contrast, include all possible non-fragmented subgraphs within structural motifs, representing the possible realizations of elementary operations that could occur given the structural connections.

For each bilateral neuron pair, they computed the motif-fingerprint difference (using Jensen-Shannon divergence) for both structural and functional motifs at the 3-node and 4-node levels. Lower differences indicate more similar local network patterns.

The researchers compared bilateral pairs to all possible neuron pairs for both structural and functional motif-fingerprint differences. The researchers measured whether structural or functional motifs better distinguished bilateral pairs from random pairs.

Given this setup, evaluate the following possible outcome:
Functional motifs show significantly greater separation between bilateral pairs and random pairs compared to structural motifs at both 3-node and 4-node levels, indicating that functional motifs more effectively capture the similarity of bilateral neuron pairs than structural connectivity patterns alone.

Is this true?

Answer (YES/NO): NO